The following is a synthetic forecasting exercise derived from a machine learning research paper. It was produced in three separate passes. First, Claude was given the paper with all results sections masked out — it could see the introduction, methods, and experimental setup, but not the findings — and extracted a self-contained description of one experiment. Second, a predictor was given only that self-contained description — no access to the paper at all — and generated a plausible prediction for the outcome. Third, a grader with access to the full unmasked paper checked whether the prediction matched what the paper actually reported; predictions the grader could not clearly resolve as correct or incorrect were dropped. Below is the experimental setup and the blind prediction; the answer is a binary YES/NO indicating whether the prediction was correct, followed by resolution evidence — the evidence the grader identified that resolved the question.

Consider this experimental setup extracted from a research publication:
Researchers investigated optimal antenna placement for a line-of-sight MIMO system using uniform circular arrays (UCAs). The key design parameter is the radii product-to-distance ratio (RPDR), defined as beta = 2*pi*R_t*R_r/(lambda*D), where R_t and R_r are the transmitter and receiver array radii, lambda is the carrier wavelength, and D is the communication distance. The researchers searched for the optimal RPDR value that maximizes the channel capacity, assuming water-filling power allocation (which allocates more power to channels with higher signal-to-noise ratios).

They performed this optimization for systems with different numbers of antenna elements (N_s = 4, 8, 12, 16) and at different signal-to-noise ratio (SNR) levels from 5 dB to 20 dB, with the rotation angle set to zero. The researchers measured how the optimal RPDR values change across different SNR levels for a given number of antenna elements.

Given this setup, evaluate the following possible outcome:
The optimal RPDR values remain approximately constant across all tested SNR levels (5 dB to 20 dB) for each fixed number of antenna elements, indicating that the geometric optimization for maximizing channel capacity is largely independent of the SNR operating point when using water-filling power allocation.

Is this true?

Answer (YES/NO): YES